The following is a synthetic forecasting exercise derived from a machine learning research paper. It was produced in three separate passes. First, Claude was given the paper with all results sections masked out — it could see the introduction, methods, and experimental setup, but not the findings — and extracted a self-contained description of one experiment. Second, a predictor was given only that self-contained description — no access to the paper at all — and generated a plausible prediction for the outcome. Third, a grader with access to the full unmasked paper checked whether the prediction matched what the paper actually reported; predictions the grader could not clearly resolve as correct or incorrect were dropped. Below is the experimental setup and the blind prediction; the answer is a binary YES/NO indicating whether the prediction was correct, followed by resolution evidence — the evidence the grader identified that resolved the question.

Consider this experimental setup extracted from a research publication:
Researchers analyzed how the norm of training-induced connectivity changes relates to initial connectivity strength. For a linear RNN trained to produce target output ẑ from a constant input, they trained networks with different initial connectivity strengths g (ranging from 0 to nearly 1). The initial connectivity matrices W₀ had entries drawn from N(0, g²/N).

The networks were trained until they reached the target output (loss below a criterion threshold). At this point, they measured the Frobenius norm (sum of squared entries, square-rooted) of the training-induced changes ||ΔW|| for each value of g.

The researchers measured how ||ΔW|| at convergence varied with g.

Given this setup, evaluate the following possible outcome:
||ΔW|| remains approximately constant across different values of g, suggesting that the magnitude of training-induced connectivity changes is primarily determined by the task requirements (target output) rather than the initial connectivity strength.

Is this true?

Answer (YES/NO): NO